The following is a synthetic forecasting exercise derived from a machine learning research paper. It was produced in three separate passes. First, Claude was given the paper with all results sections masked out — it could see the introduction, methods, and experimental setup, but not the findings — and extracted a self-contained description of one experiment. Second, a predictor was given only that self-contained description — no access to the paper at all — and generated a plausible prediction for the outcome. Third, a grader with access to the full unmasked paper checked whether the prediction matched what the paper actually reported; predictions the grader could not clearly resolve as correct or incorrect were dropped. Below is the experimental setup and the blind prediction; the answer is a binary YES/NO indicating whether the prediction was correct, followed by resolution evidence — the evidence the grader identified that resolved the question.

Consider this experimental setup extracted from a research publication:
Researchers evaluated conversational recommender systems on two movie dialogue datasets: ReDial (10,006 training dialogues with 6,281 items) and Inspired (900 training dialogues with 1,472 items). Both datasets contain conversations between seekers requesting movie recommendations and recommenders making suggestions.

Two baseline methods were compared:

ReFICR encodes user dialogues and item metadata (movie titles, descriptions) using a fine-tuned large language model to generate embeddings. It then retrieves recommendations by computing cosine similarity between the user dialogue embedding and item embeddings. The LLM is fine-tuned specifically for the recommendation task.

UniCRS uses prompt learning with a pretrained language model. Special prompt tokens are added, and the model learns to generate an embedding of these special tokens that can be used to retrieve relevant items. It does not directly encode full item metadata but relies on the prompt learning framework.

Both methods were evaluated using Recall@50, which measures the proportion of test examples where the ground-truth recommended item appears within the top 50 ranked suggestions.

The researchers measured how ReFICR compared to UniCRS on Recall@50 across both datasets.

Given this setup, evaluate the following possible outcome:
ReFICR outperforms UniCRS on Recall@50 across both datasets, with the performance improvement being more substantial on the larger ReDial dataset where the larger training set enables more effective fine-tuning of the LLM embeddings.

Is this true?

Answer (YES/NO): NO